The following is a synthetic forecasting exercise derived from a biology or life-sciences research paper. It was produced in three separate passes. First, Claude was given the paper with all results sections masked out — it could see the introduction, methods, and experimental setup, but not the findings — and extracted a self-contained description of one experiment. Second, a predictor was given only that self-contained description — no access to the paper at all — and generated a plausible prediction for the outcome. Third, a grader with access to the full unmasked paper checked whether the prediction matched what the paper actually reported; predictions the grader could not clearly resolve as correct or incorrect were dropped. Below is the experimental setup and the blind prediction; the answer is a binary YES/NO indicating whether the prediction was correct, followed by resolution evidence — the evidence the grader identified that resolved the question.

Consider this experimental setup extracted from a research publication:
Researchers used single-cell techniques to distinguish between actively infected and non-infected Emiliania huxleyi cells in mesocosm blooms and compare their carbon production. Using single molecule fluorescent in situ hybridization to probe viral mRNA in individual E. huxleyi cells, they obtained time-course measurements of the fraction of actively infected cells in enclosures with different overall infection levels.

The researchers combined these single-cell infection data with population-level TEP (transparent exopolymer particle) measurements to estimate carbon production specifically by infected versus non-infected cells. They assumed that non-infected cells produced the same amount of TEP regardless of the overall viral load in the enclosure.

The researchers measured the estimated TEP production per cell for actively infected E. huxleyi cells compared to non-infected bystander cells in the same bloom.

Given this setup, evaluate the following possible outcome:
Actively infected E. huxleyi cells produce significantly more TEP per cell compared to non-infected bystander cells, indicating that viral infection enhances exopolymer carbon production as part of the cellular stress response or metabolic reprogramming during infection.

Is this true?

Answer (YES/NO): YES